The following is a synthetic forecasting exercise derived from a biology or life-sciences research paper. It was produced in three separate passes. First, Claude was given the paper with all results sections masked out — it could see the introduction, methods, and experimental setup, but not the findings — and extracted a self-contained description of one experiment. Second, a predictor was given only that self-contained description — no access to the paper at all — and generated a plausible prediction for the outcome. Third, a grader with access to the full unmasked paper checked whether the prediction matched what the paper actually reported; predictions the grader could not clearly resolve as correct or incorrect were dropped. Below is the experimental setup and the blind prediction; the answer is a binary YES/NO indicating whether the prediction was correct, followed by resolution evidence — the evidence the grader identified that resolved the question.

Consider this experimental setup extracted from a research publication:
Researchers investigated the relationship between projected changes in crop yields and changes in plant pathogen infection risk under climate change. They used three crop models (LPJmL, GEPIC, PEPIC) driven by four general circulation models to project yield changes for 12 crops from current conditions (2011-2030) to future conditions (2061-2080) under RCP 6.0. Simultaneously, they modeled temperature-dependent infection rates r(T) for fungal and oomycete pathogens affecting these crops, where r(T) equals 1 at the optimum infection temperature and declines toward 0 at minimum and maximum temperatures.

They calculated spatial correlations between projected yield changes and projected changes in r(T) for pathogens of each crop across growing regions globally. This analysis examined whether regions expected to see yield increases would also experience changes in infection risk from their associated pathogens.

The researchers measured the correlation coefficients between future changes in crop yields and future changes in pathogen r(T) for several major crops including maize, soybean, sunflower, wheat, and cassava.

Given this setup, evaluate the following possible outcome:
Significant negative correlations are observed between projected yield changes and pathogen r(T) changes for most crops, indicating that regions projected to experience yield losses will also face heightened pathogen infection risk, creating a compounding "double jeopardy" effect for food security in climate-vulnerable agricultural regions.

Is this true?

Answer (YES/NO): NO